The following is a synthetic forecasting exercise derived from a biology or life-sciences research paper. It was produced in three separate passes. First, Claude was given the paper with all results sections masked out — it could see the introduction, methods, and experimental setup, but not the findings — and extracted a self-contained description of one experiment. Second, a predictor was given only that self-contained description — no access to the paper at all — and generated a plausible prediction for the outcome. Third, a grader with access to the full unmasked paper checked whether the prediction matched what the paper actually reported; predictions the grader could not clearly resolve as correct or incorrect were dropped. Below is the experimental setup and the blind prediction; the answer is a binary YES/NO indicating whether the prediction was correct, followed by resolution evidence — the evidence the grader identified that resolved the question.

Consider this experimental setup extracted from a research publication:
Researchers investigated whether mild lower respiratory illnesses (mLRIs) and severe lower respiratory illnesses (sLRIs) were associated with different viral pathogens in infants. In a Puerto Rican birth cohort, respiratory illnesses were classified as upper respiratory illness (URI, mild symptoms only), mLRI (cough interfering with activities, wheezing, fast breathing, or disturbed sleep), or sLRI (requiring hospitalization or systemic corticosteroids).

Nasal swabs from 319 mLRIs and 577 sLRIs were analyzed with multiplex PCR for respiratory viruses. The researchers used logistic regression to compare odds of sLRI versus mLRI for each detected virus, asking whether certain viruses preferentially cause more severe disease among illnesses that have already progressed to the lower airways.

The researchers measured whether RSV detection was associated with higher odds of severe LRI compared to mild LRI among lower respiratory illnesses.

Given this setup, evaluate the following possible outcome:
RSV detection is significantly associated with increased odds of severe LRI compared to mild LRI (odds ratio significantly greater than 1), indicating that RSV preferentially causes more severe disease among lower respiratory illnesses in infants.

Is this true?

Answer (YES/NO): YES